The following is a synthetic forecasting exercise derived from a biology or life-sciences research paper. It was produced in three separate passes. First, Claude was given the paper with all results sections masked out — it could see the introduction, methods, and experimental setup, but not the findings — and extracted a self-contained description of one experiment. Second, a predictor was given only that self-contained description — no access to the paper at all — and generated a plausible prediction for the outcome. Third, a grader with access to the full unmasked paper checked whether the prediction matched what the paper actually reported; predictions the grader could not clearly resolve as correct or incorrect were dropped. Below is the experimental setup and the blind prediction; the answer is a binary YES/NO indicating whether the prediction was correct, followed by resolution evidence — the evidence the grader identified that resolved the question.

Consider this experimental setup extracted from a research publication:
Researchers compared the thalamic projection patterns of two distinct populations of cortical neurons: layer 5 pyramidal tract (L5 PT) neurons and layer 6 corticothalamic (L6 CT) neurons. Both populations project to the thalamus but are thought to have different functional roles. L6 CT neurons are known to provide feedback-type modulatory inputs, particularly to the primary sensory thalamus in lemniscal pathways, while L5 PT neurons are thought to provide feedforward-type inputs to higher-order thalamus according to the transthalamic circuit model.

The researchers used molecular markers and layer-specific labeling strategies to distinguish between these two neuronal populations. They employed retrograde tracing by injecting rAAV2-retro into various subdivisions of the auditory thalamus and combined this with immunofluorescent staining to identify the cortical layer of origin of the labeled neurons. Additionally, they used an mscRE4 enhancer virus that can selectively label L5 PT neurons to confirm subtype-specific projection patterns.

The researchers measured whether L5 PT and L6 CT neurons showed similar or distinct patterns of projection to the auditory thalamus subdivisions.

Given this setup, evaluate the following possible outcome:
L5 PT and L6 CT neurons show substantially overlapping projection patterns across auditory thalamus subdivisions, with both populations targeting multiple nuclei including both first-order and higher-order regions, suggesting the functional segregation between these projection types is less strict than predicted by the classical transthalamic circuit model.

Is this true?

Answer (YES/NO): YES